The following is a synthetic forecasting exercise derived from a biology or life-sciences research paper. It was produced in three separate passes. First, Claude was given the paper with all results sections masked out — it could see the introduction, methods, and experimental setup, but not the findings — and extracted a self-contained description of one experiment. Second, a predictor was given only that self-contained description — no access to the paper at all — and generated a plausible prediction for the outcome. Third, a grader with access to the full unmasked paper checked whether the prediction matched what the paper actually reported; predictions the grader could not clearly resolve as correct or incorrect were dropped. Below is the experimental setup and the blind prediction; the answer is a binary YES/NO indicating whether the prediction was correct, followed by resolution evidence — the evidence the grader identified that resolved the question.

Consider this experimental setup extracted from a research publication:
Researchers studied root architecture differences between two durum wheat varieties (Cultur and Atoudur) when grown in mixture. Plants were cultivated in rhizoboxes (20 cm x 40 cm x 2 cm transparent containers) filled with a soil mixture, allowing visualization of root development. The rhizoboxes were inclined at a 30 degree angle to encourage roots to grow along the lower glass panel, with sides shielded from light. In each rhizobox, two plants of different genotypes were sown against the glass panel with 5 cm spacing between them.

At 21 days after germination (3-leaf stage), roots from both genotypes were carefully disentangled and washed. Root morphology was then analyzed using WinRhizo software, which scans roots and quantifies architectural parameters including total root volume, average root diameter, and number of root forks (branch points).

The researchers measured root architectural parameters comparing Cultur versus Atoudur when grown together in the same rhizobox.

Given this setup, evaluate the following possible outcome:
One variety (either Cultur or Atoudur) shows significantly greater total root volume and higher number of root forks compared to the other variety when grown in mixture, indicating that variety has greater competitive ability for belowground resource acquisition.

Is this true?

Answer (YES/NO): YES